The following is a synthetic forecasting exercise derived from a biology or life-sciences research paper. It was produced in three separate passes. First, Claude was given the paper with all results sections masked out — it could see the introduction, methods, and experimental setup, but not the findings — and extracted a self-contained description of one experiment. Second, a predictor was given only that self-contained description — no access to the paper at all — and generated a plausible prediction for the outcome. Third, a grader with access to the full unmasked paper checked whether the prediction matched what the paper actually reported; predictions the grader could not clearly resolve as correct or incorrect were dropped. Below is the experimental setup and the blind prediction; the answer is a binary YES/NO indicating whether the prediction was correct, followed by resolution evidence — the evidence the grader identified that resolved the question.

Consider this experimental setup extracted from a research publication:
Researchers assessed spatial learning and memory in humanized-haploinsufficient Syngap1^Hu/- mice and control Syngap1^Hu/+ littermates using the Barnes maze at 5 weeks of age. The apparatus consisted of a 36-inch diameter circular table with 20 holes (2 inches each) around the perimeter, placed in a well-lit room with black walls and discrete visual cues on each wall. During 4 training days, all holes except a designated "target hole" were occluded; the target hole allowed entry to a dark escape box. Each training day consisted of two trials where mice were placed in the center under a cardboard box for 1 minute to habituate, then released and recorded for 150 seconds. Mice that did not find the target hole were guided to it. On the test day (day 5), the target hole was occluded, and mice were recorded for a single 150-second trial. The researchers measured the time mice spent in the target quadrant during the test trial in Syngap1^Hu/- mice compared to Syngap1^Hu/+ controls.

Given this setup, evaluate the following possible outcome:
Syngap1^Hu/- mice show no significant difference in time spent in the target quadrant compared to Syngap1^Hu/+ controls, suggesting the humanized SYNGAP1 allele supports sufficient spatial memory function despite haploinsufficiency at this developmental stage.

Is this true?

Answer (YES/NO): NO